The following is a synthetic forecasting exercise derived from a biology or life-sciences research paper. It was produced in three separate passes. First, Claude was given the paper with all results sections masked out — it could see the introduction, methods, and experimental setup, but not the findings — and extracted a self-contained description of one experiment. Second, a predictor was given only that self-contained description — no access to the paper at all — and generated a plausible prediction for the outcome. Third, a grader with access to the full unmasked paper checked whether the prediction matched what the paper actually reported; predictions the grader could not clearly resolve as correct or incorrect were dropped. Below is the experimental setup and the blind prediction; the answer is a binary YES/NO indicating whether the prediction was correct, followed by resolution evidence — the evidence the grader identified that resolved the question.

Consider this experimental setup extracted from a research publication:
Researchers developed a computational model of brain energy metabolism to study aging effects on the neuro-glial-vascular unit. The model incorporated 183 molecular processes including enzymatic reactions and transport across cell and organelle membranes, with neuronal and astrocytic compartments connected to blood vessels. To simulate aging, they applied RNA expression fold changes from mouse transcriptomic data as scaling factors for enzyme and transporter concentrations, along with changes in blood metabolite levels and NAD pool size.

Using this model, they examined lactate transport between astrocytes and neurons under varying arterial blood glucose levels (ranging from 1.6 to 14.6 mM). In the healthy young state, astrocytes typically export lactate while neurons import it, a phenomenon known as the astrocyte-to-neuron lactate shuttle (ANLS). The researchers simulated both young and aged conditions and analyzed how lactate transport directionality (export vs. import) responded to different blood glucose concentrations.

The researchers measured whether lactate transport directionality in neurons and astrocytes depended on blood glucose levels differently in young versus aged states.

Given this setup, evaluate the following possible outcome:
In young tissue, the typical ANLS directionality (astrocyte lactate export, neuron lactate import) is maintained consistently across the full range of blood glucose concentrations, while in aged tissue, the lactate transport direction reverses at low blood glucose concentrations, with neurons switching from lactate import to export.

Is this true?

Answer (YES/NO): YES